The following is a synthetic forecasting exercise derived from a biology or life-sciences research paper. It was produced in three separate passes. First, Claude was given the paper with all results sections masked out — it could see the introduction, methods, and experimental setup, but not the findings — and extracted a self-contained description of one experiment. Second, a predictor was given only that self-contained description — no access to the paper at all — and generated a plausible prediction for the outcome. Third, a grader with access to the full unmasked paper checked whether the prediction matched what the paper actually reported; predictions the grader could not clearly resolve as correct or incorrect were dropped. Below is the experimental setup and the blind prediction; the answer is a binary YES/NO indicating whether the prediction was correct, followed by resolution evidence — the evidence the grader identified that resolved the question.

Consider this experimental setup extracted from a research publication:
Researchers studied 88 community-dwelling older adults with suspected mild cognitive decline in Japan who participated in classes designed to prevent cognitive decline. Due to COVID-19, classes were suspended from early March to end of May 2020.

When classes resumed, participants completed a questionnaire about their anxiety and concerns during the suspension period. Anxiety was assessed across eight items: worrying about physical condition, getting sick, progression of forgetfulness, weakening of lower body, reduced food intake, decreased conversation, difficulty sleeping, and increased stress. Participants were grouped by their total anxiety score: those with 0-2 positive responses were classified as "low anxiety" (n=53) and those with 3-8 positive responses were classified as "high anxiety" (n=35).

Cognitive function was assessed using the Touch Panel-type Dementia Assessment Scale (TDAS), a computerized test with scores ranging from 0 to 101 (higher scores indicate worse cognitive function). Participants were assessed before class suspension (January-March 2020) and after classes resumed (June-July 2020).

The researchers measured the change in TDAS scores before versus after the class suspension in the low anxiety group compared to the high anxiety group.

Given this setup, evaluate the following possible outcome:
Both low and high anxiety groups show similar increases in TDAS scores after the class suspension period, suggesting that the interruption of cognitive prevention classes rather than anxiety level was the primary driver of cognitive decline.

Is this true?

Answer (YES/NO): NO